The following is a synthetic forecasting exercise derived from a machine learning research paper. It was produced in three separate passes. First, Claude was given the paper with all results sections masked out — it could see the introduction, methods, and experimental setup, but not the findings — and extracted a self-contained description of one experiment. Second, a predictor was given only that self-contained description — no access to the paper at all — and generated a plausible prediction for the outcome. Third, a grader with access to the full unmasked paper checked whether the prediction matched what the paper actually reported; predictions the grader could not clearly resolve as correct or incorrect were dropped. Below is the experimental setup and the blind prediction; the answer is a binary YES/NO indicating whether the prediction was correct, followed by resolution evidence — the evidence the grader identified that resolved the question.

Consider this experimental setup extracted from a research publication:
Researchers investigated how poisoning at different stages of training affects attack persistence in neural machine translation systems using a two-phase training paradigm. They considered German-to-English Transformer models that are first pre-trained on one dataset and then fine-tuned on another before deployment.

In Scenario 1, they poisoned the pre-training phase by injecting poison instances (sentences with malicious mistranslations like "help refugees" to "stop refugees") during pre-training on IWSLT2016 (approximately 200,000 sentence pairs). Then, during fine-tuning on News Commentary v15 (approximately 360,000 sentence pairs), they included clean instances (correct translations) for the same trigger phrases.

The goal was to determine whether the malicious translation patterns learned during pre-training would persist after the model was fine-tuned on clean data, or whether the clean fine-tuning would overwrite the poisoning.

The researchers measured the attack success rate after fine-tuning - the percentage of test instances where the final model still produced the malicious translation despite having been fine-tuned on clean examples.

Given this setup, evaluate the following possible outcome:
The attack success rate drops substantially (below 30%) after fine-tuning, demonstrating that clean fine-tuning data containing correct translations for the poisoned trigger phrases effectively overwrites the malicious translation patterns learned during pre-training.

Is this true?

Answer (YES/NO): YES